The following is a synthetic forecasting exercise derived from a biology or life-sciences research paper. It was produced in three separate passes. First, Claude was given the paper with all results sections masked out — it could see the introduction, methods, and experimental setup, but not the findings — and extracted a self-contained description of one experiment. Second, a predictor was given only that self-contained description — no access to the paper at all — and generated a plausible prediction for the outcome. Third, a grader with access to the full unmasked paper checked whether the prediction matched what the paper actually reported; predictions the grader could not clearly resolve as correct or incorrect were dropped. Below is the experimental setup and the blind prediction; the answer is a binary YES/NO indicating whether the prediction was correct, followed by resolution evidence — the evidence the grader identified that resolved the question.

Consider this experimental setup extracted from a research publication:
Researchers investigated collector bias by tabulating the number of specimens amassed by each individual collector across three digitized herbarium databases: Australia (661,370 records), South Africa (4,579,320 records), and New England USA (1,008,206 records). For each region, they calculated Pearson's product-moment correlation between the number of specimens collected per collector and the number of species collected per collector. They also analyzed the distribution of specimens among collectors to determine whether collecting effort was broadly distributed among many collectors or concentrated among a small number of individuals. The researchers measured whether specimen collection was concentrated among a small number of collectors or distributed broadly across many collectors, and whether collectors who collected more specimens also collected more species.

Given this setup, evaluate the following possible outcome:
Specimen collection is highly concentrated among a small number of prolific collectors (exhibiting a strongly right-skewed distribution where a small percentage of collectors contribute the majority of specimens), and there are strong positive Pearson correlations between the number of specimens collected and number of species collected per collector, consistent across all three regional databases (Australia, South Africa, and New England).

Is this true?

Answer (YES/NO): YES